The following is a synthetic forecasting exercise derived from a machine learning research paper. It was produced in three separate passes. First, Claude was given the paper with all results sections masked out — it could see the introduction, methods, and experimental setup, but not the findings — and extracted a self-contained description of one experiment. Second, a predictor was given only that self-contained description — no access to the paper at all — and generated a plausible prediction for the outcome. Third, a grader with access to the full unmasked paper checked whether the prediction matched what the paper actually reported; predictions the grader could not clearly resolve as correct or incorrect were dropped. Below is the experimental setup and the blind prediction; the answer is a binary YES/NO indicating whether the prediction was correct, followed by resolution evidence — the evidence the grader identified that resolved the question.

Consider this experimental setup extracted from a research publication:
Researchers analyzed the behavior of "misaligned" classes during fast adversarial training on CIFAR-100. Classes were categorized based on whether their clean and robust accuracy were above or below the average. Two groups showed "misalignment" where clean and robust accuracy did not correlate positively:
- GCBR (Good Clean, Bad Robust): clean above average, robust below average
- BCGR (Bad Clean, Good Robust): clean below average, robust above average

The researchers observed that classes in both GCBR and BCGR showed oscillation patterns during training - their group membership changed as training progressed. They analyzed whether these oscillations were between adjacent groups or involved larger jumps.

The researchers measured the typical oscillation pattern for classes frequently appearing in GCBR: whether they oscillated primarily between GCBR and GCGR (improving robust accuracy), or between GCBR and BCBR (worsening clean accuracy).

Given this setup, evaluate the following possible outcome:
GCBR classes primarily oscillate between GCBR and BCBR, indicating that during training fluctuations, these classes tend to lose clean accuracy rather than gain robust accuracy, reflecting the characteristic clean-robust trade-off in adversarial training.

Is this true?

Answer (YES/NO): YES